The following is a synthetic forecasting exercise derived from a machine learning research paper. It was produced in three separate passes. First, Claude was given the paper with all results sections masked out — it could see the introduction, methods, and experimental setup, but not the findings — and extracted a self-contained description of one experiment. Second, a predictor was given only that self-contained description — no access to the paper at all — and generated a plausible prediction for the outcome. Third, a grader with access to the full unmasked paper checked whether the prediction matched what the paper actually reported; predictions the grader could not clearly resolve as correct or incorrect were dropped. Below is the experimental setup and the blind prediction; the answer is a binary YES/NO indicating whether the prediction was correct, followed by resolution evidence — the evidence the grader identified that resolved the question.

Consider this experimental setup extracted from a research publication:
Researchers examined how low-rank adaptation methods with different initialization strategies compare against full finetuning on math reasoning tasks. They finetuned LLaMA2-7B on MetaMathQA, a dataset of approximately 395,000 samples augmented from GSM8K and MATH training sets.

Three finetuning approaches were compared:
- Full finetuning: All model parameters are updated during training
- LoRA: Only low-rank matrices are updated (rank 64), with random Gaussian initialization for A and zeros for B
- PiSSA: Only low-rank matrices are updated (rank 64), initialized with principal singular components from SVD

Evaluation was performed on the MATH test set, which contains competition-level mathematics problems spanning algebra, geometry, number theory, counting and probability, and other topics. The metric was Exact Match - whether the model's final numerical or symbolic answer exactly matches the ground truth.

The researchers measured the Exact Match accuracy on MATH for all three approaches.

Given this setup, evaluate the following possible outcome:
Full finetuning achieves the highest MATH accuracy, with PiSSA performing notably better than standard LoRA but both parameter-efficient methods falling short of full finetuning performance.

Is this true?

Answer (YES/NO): NO